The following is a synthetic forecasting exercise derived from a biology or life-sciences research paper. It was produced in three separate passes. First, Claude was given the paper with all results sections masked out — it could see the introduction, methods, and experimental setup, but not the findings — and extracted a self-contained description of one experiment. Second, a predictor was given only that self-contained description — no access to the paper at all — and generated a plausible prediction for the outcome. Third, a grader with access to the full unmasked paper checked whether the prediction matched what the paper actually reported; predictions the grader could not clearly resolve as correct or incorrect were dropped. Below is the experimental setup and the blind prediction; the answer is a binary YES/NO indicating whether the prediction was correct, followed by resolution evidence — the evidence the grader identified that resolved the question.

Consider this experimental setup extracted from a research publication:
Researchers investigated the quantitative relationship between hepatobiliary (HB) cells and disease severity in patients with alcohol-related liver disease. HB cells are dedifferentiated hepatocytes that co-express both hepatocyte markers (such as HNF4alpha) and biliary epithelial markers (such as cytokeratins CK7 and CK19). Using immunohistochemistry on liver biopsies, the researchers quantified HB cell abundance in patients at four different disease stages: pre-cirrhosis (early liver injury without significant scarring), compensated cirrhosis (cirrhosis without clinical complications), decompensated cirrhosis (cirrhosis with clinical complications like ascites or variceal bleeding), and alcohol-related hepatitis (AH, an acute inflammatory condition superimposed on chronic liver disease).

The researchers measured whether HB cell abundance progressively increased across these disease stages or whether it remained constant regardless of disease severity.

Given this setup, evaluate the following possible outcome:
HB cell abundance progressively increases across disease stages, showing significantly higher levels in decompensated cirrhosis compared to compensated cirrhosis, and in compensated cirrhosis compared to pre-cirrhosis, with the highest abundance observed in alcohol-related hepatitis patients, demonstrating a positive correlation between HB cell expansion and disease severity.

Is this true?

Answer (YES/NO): NO